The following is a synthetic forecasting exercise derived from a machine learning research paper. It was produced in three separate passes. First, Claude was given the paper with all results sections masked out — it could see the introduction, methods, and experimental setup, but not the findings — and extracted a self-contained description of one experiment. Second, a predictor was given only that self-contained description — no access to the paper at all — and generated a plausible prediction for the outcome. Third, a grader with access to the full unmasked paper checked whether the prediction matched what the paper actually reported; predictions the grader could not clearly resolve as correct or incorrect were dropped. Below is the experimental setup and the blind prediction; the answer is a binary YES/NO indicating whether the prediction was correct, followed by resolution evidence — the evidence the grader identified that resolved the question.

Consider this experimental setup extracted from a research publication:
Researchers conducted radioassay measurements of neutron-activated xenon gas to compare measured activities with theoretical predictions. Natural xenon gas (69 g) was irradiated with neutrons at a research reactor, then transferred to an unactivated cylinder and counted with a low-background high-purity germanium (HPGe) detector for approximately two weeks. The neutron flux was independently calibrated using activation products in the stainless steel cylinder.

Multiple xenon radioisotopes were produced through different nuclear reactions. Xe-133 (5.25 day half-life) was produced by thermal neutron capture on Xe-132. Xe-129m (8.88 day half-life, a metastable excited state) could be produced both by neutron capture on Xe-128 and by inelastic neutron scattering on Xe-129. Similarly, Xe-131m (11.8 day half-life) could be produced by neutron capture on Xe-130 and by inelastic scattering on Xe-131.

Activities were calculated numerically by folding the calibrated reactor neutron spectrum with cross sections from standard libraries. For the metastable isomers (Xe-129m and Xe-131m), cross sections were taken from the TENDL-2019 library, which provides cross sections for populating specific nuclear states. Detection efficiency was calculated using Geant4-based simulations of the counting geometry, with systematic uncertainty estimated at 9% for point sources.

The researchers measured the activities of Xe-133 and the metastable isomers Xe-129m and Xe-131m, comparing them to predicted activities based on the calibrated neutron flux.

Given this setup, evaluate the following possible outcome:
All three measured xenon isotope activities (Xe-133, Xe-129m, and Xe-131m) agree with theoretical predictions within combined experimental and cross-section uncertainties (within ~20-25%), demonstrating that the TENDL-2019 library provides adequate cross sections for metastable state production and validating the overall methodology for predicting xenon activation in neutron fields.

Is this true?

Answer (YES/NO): NO